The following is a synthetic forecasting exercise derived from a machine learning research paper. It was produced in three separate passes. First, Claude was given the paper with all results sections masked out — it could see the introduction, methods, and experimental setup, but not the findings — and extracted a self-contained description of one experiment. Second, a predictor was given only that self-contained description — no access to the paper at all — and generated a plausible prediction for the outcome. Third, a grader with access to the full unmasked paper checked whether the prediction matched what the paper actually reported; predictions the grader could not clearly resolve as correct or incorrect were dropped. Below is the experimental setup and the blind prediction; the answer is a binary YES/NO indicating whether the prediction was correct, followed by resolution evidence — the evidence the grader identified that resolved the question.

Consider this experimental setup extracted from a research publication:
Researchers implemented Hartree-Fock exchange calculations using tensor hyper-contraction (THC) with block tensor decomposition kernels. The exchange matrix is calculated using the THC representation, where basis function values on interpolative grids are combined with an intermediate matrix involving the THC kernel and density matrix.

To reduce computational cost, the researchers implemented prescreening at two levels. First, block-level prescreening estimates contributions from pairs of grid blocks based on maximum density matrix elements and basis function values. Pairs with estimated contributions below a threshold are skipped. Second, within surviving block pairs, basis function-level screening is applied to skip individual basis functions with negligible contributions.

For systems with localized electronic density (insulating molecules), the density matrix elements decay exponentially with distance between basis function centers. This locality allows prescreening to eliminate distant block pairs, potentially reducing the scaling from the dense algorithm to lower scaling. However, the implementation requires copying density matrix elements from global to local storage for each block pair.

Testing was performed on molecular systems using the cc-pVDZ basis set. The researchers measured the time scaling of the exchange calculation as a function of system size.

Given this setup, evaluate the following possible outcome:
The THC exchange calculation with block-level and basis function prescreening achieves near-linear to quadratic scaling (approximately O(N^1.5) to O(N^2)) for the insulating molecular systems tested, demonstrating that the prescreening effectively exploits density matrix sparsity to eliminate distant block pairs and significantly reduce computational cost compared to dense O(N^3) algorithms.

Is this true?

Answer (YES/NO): NO